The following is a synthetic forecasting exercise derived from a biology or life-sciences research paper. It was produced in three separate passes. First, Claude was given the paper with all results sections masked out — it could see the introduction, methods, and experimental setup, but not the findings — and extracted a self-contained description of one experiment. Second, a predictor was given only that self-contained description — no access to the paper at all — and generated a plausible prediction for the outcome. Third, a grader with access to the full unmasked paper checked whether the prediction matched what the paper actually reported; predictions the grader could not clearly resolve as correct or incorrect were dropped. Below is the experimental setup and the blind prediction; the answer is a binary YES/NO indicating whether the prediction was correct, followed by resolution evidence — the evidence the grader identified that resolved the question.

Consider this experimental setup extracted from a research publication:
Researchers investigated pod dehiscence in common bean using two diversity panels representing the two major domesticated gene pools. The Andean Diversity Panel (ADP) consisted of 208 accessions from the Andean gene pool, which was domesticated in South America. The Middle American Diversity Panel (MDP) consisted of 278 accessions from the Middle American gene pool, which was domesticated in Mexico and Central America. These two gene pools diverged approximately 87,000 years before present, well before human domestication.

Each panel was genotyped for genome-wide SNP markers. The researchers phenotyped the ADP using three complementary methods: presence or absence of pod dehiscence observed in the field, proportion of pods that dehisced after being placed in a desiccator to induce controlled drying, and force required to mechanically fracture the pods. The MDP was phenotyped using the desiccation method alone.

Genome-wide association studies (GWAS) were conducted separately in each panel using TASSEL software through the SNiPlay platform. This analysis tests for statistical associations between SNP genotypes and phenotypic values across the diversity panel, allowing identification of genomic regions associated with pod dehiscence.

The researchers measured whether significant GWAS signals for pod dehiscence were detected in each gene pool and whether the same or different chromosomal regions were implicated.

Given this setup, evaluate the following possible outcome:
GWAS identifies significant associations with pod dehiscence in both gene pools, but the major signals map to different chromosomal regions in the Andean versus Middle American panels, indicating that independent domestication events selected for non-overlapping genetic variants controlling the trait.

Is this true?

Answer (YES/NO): NO